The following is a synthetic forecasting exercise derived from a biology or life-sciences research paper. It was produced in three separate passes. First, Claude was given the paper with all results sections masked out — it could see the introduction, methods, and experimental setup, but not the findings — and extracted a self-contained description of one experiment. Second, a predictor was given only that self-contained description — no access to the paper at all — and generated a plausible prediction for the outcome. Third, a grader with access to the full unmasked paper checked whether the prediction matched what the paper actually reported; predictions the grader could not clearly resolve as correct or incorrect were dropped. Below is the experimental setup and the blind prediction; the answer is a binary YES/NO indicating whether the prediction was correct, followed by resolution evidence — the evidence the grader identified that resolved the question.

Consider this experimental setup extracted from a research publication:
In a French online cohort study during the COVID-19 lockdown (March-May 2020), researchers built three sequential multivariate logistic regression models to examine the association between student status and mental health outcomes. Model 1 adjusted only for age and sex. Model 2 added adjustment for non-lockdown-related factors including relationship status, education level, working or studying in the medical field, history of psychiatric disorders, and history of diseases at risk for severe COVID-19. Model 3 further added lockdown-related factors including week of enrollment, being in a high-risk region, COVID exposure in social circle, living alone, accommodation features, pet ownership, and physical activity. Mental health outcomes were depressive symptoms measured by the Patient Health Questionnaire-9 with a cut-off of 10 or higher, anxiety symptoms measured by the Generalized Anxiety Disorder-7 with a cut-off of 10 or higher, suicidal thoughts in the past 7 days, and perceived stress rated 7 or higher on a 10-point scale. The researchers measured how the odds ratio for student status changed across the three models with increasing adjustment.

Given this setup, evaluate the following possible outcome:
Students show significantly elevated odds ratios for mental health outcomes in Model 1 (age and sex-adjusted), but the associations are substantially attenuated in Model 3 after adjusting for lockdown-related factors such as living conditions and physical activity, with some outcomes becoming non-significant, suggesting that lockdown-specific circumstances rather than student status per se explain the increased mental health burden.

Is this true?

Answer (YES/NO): NO